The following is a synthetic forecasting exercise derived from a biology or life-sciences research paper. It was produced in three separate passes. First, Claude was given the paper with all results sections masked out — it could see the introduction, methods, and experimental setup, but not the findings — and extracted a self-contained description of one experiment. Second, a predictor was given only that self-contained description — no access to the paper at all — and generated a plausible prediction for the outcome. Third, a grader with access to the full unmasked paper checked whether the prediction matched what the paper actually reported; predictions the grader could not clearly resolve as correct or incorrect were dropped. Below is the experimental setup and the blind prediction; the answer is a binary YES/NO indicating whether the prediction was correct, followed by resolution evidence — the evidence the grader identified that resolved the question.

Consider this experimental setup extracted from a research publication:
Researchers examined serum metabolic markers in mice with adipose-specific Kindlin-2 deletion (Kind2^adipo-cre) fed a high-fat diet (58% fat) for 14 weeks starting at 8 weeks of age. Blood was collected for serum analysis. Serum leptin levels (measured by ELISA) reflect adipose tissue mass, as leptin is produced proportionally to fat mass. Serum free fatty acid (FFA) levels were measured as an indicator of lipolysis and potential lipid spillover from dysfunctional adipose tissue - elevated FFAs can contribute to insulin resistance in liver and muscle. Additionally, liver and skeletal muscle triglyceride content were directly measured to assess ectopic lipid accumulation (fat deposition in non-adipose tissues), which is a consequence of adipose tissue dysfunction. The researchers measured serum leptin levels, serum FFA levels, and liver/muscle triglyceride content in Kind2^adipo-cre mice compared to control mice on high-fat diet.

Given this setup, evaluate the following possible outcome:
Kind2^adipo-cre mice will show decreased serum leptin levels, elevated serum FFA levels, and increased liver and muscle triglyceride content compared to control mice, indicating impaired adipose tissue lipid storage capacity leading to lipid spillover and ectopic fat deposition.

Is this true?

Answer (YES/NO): NO